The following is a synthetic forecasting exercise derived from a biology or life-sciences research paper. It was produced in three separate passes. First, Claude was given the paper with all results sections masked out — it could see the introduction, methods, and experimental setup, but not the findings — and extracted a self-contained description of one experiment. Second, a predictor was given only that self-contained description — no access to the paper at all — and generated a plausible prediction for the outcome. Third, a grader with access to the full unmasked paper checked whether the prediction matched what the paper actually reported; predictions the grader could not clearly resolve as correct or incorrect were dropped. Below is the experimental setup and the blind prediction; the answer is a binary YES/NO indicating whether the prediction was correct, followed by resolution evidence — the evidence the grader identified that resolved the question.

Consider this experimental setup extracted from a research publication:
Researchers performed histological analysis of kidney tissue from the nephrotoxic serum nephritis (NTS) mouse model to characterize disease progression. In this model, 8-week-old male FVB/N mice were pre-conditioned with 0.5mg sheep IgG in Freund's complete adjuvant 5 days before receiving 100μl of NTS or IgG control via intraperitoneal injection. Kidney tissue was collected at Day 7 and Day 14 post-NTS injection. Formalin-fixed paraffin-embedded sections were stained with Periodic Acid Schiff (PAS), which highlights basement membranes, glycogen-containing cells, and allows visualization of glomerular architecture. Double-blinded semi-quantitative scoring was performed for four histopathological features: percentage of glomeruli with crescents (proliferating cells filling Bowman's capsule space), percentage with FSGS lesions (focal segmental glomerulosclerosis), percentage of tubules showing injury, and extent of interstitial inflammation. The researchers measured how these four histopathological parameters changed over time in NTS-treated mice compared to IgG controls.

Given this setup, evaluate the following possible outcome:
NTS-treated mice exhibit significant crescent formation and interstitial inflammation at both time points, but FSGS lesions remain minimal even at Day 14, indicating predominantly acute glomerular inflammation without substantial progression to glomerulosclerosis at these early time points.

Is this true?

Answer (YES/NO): NO